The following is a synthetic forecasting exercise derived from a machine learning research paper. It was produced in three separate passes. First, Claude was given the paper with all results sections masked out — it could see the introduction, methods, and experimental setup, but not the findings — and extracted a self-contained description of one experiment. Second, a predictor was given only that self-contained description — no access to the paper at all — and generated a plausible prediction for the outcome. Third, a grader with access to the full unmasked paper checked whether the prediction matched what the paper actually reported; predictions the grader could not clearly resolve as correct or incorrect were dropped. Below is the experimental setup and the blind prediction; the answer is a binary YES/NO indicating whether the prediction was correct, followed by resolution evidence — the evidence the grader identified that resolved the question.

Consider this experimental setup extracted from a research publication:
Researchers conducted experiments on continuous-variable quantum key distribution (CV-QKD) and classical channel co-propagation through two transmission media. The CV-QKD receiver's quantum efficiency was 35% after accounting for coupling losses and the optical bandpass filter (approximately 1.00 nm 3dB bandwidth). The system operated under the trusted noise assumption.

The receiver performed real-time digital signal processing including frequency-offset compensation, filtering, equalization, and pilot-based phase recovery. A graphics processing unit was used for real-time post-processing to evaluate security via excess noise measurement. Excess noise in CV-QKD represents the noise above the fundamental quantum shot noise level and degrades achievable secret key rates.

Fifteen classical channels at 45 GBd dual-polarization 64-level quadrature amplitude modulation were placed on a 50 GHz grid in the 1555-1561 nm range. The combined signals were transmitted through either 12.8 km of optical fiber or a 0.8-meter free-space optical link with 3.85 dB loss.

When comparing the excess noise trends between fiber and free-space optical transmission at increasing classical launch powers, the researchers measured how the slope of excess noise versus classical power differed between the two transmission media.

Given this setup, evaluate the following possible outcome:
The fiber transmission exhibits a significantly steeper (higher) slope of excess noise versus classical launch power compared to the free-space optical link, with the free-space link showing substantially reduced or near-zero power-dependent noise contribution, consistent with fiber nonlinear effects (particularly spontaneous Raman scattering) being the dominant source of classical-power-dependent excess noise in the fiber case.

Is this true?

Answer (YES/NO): NO